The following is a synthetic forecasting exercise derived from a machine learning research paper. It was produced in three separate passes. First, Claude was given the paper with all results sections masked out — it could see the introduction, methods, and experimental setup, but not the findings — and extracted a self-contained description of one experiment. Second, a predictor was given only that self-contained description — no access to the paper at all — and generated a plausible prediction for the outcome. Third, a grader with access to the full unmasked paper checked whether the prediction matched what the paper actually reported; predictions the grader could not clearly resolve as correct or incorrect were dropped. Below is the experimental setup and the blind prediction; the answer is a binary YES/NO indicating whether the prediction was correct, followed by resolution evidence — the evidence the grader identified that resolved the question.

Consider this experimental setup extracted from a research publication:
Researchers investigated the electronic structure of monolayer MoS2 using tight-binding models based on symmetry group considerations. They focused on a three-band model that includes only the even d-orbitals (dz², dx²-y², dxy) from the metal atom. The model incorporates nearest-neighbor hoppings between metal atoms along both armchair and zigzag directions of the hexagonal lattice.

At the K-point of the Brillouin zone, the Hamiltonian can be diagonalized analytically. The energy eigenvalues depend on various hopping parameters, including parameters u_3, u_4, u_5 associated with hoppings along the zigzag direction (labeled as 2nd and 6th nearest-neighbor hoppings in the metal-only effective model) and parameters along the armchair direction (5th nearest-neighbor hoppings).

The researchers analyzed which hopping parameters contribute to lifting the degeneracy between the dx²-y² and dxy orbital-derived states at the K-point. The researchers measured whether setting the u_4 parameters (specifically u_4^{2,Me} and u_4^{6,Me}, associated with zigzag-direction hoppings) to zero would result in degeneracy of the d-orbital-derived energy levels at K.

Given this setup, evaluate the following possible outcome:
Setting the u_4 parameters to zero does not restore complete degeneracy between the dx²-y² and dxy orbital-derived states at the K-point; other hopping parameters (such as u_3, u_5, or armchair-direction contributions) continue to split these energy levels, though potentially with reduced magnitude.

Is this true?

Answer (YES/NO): NO